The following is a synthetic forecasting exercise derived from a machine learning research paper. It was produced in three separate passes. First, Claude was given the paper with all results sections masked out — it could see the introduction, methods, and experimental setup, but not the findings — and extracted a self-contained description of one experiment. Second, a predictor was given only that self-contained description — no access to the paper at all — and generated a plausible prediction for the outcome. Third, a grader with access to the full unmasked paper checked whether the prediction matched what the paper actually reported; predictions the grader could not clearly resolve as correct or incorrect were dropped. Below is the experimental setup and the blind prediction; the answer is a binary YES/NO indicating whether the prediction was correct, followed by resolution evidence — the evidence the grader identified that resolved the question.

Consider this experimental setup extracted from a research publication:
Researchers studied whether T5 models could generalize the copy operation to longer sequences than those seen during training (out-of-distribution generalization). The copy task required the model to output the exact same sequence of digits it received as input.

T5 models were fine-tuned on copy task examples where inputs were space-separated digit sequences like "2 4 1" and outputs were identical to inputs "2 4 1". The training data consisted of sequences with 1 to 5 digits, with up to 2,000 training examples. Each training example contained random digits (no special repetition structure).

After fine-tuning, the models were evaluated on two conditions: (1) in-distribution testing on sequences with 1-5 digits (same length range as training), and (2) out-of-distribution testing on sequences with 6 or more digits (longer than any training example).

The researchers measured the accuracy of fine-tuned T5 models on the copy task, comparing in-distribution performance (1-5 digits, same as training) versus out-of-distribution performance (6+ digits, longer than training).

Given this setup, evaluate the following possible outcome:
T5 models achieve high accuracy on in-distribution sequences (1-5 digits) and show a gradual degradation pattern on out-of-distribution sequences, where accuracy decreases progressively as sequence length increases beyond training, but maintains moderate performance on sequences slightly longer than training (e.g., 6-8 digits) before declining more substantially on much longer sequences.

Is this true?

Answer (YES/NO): NO